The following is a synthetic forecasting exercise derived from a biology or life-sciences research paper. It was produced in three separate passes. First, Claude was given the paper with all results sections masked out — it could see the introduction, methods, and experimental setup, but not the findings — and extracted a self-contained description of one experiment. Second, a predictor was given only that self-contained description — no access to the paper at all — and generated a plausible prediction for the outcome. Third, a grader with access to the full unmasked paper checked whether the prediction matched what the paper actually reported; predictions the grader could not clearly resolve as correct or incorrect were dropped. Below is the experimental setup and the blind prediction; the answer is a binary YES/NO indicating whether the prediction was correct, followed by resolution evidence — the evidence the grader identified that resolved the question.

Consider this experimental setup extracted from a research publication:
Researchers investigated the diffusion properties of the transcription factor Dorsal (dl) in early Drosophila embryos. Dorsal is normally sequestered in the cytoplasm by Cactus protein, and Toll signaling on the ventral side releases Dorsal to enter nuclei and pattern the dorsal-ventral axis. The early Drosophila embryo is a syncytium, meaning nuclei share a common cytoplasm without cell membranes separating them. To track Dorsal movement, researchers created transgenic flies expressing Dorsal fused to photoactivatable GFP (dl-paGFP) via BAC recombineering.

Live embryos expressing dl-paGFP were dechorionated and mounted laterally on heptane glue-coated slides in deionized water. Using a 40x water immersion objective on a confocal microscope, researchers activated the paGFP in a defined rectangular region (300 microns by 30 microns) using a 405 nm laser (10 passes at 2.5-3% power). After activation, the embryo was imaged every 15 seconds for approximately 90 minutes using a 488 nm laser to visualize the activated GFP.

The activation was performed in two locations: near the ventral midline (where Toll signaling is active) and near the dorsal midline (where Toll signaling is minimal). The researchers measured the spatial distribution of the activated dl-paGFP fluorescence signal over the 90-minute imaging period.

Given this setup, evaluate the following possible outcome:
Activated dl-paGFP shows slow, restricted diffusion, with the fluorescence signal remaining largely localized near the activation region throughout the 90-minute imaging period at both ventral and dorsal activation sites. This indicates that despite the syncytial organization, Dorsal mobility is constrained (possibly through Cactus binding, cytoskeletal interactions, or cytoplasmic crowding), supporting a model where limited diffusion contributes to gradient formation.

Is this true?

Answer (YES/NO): NO